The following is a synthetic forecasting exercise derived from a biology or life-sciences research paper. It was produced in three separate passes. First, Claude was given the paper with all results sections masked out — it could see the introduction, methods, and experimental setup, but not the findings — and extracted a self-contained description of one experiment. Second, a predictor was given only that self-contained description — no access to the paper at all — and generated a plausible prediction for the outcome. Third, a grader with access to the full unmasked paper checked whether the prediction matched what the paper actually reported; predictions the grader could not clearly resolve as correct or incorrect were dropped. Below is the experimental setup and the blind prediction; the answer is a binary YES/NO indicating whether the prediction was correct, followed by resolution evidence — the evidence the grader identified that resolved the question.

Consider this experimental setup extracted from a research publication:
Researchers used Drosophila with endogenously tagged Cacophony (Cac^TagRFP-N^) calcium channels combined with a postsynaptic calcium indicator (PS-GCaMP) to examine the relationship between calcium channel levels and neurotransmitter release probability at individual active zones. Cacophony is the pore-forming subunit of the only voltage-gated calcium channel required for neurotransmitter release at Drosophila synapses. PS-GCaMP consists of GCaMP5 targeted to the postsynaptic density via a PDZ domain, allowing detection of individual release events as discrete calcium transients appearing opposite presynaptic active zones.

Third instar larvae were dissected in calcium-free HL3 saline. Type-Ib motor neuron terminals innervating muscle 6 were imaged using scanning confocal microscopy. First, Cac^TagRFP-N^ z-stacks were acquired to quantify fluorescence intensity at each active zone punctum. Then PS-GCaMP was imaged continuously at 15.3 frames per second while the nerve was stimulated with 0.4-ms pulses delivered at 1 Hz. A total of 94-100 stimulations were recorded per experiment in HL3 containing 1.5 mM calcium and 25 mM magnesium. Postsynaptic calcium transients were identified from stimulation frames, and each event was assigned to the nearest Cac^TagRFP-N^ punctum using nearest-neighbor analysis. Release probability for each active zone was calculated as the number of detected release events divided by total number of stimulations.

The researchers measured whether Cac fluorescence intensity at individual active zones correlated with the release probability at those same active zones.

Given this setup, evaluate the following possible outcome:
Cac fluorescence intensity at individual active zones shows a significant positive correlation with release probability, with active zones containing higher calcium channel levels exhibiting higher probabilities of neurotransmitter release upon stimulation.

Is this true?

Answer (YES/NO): YES